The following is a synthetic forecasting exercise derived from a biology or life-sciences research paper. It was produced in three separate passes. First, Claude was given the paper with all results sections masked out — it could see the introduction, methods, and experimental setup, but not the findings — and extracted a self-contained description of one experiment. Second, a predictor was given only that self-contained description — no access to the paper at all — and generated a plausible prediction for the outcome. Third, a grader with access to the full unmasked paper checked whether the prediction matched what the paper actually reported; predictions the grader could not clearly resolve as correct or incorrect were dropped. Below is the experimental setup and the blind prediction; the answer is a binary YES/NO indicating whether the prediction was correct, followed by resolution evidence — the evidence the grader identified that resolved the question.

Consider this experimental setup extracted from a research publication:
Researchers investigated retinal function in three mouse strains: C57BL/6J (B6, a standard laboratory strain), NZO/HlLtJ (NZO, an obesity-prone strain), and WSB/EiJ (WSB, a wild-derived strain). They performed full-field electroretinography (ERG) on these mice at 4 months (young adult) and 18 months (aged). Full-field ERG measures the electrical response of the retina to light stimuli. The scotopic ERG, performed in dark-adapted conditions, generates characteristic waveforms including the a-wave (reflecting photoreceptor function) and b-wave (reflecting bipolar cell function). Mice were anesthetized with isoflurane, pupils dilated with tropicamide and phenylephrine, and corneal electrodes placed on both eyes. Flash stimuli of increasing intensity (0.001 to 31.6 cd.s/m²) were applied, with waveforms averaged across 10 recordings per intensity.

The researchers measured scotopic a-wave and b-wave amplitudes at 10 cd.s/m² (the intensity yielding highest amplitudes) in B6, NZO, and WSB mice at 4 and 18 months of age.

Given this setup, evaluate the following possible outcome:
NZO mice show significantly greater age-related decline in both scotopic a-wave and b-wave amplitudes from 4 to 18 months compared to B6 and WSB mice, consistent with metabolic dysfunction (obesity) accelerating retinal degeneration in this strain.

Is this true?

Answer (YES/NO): NO